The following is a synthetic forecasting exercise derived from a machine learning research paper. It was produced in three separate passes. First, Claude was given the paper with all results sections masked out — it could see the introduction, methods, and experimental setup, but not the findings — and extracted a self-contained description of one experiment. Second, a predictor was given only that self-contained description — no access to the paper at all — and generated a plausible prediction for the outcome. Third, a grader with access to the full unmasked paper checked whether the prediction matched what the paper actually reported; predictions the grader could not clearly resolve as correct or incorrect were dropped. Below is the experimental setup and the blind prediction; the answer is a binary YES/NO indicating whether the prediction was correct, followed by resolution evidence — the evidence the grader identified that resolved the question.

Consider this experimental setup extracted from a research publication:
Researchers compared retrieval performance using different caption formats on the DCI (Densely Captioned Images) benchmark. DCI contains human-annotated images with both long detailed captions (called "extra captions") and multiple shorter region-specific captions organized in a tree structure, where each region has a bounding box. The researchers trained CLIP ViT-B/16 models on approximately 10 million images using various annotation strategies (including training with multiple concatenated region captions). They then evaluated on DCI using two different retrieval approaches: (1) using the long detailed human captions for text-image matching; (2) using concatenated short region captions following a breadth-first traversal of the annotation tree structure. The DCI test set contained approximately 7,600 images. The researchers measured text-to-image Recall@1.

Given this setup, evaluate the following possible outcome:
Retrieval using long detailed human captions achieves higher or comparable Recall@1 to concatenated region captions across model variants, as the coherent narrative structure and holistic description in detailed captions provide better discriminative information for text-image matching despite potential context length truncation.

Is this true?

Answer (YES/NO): NO